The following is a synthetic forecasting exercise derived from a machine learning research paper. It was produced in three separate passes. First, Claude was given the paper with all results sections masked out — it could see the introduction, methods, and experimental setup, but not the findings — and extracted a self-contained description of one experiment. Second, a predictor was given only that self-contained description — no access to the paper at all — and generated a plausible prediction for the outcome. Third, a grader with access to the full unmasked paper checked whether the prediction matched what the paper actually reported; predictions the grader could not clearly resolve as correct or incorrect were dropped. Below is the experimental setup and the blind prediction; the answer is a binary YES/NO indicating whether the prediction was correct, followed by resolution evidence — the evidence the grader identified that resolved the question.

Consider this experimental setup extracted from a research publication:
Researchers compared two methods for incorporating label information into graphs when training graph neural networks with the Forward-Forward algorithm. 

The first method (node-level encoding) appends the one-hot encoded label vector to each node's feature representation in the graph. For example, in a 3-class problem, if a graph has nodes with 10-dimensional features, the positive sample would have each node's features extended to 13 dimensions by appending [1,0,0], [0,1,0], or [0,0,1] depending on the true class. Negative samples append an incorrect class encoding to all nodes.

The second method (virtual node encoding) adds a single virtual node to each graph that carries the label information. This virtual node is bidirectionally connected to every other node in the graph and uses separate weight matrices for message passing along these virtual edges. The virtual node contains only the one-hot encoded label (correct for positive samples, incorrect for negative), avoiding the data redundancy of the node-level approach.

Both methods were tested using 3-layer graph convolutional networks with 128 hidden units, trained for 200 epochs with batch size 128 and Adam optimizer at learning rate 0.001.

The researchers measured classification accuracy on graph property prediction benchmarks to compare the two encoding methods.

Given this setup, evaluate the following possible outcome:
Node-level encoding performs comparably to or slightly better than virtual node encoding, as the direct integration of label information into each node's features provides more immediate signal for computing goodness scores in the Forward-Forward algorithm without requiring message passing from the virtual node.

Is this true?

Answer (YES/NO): NO